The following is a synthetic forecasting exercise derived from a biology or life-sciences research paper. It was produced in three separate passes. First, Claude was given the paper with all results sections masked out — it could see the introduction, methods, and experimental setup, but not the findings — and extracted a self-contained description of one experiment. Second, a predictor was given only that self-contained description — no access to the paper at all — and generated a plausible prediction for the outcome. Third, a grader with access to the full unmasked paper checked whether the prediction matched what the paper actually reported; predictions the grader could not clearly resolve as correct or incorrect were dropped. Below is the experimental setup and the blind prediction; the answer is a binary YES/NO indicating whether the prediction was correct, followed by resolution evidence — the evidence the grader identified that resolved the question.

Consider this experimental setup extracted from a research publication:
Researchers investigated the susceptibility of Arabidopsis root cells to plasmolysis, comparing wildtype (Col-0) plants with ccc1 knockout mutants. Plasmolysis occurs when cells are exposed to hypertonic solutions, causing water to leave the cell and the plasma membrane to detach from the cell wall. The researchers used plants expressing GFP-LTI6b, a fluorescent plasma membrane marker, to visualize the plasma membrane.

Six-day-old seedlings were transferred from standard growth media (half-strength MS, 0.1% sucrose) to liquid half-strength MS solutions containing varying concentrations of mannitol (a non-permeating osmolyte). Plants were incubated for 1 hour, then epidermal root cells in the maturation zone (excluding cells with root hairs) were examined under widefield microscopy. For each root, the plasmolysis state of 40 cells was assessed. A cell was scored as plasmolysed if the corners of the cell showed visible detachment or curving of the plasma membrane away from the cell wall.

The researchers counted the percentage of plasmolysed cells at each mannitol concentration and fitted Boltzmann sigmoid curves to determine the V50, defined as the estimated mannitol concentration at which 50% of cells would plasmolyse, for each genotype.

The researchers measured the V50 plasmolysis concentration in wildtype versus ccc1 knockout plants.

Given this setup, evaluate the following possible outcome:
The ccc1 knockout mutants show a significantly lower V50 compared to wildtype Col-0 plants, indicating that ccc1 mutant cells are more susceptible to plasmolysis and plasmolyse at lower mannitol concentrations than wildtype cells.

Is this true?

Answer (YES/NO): NO